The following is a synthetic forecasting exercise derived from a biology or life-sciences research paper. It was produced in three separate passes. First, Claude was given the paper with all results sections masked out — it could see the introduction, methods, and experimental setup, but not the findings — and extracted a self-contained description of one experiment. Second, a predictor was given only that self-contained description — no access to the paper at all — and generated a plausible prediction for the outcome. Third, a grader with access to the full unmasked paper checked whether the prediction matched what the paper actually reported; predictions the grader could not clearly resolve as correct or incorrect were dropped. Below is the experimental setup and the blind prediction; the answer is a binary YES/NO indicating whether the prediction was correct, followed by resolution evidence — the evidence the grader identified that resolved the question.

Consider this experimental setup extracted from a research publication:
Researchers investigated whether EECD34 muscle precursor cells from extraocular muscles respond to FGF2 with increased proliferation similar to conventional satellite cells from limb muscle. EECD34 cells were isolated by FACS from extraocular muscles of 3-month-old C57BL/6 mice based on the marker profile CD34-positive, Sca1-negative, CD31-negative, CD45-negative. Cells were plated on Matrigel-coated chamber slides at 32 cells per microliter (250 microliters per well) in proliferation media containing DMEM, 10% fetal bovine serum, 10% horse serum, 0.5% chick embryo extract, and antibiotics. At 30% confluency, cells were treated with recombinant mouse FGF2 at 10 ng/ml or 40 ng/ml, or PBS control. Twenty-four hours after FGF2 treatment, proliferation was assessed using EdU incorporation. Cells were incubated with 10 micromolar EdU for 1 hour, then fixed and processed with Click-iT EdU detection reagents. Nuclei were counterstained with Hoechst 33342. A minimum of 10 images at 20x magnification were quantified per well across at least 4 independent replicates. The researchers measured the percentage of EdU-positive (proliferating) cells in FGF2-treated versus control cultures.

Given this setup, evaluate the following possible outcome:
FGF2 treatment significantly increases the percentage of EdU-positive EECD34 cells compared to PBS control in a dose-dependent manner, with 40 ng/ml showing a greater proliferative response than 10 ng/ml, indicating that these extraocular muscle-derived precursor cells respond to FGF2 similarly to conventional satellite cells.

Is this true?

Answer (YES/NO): NO